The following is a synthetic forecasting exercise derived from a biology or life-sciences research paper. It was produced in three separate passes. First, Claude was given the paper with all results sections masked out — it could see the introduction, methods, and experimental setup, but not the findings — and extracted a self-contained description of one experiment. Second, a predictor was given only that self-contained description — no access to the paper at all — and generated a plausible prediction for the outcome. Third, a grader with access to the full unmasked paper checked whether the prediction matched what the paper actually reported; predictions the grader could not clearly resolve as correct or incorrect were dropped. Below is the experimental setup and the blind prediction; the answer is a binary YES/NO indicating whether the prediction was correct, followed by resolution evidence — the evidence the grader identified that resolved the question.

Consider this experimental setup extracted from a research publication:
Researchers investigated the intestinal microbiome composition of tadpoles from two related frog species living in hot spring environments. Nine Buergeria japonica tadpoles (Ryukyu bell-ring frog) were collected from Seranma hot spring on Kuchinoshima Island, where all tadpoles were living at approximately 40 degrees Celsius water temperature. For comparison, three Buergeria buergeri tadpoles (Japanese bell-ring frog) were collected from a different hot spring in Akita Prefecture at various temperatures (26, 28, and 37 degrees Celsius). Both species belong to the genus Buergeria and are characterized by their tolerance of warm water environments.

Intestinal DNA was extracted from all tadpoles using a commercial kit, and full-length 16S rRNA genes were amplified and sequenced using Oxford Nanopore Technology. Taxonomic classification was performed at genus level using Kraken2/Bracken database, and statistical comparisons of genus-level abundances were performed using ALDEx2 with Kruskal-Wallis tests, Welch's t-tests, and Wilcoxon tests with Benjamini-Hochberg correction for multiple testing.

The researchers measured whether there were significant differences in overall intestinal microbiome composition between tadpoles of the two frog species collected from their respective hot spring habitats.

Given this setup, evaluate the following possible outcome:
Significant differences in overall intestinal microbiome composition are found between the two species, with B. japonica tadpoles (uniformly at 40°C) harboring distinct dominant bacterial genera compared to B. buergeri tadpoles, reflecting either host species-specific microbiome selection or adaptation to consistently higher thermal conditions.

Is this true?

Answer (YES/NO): NO